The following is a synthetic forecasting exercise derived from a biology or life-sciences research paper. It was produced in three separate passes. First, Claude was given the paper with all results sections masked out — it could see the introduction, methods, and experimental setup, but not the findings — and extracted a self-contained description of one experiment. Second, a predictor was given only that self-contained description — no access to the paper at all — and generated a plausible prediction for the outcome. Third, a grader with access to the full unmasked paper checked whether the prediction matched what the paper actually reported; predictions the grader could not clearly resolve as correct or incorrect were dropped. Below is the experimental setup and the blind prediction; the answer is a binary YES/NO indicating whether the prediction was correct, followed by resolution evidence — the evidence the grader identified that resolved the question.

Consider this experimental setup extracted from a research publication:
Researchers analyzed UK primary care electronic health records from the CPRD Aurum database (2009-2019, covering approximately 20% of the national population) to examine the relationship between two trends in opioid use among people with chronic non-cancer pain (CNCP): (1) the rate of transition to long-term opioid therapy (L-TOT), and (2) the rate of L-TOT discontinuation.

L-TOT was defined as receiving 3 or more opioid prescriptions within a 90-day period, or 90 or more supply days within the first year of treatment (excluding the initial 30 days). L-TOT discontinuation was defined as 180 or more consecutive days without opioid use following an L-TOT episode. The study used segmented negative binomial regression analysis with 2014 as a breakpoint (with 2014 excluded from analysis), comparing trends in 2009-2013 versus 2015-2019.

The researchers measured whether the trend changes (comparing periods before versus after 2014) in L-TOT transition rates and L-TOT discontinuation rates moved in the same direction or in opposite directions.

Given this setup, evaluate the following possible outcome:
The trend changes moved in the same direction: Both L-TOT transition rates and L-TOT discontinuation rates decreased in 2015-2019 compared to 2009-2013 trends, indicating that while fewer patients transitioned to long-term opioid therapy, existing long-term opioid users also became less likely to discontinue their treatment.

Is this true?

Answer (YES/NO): NO